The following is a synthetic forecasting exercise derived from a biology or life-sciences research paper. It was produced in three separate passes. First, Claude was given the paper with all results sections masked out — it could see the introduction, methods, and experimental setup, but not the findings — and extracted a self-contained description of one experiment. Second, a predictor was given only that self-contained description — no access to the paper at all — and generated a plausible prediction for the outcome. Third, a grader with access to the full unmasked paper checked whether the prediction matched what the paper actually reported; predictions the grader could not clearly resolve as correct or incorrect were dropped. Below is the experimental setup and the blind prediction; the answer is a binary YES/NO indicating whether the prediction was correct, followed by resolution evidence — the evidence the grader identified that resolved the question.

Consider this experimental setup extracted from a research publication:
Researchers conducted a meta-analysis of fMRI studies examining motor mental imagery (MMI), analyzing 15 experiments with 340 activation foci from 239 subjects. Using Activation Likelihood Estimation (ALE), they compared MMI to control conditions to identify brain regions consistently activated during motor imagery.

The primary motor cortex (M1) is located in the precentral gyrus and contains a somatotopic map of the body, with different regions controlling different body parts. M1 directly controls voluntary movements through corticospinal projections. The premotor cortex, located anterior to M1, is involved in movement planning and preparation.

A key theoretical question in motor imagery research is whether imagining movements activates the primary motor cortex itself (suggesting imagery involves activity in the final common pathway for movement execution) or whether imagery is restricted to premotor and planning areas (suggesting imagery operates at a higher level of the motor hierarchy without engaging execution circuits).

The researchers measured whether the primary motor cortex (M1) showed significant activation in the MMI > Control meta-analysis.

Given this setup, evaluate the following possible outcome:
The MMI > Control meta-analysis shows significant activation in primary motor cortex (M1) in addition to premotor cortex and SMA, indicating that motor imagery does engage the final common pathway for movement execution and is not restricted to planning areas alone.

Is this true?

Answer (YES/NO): NO